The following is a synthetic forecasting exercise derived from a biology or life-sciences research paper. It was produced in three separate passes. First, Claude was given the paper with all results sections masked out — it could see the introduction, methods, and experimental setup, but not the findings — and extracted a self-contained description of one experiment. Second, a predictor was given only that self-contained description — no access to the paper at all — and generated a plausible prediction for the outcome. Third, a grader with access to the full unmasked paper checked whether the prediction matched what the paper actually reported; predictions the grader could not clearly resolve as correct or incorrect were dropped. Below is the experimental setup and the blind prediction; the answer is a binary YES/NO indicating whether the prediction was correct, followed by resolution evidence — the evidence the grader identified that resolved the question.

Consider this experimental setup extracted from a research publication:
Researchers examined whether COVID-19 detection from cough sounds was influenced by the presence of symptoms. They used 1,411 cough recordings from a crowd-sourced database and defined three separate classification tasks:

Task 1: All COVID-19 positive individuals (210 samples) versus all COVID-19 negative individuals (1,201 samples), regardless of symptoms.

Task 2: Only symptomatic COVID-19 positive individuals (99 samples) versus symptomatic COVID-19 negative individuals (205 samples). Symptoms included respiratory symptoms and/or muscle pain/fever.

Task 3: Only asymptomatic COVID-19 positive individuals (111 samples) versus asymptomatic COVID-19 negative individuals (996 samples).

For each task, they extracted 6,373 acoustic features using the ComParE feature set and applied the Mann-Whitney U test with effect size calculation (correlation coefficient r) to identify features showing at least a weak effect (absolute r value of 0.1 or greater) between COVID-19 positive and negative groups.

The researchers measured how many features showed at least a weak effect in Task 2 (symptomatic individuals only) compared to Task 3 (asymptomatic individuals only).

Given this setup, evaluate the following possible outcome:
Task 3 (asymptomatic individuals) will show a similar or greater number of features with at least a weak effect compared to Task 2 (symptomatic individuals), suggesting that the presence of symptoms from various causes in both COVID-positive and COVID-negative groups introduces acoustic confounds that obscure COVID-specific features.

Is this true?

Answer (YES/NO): NO